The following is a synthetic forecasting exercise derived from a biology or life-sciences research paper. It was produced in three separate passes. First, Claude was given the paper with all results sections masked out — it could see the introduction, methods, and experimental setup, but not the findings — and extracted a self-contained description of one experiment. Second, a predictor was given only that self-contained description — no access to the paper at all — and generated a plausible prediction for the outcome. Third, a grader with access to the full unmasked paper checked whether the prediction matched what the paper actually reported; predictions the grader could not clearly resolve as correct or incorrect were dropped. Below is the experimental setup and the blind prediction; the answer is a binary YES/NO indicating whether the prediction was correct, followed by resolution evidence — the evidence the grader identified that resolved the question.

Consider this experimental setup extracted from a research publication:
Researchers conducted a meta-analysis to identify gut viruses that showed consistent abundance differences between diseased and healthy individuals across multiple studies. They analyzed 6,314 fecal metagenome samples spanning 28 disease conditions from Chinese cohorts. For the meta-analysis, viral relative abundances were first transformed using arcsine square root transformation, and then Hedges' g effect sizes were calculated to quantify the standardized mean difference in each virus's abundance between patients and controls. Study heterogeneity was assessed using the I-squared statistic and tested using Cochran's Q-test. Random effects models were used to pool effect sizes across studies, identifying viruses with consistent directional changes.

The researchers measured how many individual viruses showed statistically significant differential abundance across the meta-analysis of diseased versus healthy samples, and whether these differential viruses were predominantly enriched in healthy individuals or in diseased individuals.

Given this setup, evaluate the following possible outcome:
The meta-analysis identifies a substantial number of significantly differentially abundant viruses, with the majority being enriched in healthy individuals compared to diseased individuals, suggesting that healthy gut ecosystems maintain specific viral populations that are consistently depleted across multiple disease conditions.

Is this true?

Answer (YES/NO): YES